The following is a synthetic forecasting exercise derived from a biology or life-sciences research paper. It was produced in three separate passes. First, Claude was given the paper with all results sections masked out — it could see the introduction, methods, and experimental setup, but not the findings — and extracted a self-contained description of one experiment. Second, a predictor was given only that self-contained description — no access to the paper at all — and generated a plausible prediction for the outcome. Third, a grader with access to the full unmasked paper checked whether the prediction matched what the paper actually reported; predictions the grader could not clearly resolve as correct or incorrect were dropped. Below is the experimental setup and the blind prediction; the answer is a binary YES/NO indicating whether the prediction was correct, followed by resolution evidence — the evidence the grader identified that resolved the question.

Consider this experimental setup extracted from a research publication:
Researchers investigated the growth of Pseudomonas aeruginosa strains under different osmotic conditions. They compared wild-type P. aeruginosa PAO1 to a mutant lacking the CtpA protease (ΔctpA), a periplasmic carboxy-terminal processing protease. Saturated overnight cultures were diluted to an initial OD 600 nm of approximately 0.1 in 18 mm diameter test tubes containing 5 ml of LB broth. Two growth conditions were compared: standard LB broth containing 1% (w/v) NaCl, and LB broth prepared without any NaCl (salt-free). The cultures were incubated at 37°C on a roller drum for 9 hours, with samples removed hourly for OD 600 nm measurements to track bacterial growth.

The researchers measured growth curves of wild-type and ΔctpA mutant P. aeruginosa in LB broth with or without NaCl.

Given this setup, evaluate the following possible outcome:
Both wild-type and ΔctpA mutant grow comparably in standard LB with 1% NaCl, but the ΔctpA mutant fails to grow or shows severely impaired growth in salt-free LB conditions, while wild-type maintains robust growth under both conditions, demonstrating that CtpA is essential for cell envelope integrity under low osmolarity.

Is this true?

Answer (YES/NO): NO